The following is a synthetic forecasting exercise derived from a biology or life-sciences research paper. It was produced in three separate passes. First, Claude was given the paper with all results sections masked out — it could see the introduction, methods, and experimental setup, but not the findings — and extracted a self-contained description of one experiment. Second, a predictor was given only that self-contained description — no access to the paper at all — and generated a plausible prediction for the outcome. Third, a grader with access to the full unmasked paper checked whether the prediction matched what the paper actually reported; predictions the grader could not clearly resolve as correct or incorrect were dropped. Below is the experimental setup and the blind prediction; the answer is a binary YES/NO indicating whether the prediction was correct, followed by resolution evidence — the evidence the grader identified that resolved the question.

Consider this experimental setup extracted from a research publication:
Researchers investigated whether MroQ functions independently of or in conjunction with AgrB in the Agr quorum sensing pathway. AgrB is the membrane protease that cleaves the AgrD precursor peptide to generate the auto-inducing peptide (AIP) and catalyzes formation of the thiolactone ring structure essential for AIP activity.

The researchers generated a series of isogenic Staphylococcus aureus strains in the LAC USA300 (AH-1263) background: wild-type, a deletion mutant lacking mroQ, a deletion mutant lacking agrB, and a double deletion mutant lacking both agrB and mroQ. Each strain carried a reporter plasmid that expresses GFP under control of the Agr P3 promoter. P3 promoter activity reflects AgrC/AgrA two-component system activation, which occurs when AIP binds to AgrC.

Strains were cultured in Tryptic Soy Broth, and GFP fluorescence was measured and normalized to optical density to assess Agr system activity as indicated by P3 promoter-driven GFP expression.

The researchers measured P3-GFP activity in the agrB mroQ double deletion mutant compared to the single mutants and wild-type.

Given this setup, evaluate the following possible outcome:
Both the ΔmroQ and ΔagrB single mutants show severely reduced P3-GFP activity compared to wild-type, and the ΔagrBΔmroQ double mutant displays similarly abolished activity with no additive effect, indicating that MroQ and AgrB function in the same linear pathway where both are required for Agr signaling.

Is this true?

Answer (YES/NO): NO